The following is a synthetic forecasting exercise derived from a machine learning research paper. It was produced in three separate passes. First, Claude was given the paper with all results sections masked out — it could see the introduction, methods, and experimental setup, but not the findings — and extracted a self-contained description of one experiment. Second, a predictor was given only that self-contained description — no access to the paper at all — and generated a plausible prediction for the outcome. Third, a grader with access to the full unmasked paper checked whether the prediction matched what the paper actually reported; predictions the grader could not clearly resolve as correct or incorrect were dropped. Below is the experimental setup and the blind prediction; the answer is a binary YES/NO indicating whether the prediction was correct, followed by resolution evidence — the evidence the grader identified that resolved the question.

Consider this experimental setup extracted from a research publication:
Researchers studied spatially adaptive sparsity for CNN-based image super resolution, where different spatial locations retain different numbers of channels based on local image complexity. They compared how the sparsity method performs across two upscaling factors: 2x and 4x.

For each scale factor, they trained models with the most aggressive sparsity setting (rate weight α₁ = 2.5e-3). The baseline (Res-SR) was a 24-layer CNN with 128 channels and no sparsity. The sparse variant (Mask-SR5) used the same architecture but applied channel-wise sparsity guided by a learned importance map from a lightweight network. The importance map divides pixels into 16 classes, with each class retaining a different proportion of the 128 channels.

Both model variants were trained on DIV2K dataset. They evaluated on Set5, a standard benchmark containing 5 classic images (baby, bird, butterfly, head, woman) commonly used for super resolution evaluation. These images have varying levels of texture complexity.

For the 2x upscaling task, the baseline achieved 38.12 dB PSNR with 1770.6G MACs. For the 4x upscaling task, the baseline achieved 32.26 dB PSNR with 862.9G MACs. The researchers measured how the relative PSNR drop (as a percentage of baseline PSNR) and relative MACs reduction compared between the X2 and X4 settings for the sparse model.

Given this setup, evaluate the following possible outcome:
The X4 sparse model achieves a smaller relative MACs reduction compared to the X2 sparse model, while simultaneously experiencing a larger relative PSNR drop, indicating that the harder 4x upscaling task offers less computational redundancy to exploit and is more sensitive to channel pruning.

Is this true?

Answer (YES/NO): NO